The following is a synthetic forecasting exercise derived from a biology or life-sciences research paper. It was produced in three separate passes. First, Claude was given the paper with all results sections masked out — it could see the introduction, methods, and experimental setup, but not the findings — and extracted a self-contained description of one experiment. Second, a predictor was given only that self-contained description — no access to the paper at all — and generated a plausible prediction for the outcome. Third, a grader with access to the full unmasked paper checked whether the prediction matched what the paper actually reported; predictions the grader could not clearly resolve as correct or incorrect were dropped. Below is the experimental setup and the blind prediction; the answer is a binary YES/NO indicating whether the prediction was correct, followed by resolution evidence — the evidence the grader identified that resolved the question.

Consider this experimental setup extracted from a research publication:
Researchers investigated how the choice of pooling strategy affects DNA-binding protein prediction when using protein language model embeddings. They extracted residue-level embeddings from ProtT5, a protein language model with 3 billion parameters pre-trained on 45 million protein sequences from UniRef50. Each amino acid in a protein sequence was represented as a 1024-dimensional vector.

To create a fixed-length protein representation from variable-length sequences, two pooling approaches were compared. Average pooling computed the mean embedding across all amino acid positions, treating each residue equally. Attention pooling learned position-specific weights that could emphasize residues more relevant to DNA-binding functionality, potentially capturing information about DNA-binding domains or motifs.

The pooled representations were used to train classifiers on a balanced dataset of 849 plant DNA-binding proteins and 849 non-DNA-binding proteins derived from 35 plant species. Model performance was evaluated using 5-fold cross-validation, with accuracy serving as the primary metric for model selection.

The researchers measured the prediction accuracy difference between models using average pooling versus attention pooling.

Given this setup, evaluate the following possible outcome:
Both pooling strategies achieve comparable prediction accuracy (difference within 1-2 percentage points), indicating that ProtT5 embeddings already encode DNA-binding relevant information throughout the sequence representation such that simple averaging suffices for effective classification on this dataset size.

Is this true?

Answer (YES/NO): YES